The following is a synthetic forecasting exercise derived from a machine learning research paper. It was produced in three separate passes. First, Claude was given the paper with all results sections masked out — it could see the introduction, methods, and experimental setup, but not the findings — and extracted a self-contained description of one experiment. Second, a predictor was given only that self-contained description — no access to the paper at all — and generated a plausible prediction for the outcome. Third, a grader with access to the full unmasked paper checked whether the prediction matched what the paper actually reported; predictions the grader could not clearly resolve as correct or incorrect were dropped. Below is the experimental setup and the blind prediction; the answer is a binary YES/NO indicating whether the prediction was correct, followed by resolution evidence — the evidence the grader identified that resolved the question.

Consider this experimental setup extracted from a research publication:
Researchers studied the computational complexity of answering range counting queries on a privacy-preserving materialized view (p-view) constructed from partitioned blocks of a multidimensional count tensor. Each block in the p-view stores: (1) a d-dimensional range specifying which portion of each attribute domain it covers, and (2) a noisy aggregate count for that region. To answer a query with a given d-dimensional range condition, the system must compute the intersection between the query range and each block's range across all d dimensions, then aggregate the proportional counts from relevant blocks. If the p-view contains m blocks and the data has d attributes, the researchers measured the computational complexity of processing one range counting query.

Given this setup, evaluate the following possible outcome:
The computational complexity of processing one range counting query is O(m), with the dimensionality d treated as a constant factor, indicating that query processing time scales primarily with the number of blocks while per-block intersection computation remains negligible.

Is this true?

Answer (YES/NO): NO